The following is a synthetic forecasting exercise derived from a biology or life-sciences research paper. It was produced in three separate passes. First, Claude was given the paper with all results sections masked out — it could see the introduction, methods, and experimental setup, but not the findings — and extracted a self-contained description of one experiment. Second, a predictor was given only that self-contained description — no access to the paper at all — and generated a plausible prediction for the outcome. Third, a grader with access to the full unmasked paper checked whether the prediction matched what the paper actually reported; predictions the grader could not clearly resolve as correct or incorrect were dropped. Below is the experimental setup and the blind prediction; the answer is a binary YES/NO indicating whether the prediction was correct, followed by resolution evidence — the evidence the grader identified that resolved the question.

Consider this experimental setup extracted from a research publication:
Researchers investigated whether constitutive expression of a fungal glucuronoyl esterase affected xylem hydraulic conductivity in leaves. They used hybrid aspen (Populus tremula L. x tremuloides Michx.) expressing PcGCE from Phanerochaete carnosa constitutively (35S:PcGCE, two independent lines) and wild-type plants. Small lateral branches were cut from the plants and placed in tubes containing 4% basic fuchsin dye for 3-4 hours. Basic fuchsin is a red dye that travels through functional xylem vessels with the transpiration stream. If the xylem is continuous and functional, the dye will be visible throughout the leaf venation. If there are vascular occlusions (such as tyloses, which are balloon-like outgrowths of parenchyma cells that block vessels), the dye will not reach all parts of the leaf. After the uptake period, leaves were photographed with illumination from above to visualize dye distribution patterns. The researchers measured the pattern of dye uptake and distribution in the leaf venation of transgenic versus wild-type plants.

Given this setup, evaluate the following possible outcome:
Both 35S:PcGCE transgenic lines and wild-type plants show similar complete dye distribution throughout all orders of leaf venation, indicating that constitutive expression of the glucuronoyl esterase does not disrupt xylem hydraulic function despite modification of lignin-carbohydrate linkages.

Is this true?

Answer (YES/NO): NO